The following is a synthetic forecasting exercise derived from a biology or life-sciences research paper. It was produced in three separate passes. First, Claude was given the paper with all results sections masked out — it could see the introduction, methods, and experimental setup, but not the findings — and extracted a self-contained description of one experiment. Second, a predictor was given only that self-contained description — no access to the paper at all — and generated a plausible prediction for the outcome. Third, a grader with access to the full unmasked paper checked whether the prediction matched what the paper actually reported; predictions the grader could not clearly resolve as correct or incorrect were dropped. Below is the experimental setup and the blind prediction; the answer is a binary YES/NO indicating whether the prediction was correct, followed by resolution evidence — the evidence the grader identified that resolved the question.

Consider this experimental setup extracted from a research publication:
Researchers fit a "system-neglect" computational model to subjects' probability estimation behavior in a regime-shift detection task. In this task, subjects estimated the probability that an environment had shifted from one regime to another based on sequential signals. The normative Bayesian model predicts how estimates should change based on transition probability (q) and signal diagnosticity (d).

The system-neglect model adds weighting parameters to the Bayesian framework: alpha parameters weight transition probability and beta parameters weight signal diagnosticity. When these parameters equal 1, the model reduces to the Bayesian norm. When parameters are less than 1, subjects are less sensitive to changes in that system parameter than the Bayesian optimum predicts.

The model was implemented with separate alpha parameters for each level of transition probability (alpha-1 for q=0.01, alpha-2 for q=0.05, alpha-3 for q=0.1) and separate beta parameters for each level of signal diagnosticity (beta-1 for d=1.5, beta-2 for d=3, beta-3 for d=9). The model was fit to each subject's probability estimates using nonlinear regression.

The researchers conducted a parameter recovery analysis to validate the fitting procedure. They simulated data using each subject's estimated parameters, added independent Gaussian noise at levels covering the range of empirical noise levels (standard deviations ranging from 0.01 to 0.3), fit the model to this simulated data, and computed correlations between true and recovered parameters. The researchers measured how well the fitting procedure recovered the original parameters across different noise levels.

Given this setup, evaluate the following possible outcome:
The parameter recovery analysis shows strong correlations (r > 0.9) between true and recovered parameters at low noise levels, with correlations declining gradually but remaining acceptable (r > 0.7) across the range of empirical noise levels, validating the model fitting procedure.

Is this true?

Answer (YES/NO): NO